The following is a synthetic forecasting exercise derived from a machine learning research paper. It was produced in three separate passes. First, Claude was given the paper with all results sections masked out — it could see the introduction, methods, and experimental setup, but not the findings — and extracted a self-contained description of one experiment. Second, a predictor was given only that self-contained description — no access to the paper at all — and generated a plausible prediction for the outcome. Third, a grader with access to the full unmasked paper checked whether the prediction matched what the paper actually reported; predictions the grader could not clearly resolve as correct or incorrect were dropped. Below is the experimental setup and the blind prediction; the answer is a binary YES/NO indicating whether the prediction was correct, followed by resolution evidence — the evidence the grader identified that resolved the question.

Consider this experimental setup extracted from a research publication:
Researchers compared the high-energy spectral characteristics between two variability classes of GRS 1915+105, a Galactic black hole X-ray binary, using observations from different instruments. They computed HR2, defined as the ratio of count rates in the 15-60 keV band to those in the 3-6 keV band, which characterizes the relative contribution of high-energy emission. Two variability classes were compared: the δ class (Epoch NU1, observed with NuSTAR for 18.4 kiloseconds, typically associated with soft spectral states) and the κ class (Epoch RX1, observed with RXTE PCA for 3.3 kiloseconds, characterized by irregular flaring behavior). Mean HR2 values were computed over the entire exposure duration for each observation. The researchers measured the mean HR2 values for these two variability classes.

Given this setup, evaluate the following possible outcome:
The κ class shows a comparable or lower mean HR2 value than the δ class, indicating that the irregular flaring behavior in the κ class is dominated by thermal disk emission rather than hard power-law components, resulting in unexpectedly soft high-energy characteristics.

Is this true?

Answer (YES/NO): NO